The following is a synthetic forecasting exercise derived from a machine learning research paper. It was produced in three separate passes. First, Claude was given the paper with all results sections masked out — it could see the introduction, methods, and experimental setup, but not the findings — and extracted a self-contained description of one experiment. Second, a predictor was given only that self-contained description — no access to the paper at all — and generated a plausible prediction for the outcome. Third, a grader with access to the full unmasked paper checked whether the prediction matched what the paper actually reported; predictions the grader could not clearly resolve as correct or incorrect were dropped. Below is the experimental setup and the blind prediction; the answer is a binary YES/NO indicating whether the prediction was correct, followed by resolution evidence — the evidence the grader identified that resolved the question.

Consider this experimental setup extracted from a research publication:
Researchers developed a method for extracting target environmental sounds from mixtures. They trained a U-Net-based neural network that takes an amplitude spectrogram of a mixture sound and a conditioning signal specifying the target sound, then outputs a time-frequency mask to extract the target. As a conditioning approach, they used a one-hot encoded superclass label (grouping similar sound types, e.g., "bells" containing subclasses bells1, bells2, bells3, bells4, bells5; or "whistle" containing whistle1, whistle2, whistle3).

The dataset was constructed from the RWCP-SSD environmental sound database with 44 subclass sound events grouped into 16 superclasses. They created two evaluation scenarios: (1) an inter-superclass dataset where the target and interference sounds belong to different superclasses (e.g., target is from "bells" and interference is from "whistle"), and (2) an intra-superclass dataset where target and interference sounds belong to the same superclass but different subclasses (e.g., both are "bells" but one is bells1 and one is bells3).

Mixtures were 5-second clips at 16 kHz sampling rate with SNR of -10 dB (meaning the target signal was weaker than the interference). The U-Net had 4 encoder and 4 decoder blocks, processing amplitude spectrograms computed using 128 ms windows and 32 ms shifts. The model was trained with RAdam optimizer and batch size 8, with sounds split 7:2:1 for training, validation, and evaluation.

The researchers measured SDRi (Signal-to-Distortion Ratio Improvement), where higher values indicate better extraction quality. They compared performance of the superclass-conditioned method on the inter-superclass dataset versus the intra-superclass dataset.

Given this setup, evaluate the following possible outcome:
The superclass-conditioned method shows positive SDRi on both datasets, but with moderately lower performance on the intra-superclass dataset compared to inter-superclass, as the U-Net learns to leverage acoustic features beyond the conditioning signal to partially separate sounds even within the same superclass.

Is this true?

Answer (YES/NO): NO